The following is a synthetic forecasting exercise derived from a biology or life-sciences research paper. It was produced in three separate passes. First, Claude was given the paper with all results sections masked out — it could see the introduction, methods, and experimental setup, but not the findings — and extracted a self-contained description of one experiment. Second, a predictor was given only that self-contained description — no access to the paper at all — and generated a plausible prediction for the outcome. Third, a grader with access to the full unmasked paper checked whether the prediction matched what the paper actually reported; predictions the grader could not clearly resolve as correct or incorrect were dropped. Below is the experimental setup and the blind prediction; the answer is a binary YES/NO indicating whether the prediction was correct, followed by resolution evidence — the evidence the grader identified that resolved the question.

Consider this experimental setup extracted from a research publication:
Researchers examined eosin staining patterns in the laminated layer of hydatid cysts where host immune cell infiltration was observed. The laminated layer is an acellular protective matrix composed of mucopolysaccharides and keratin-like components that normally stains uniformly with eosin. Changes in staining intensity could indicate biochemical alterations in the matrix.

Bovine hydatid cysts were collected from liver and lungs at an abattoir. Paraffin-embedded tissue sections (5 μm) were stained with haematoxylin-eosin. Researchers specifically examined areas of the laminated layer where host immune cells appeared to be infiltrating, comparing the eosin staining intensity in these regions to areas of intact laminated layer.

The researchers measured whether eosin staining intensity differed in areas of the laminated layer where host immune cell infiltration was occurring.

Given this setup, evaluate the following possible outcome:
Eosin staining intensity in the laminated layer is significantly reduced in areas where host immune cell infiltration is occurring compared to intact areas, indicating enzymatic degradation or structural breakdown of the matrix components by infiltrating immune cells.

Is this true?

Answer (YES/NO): NO